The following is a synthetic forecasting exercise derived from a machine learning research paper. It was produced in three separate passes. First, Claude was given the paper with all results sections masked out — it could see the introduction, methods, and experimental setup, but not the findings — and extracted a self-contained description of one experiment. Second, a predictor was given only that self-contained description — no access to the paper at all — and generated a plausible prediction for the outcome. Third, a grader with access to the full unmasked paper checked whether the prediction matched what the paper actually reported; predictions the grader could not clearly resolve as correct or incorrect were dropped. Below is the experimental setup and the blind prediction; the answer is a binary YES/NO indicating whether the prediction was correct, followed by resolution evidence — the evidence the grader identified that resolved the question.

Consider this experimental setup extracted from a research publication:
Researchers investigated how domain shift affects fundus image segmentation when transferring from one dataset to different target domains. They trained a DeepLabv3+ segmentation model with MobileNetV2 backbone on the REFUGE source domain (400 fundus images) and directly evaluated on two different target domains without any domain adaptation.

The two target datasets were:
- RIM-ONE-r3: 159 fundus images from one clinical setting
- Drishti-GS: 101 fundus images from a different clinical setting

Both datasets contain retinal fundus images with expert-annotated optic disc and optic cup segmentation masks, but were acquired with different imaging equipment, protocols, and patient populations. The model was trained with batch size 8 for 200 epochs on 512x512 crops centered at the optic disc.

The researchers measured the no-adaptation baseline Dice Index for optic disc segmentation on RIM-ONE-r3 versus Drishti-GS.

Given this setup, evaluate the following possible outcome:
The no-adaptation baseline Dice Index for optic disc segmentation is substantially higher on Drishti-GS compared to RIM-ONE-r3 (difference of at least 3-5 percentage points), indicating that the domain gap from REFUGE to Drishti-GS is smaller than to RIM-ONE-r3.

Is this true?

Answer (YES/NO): YES